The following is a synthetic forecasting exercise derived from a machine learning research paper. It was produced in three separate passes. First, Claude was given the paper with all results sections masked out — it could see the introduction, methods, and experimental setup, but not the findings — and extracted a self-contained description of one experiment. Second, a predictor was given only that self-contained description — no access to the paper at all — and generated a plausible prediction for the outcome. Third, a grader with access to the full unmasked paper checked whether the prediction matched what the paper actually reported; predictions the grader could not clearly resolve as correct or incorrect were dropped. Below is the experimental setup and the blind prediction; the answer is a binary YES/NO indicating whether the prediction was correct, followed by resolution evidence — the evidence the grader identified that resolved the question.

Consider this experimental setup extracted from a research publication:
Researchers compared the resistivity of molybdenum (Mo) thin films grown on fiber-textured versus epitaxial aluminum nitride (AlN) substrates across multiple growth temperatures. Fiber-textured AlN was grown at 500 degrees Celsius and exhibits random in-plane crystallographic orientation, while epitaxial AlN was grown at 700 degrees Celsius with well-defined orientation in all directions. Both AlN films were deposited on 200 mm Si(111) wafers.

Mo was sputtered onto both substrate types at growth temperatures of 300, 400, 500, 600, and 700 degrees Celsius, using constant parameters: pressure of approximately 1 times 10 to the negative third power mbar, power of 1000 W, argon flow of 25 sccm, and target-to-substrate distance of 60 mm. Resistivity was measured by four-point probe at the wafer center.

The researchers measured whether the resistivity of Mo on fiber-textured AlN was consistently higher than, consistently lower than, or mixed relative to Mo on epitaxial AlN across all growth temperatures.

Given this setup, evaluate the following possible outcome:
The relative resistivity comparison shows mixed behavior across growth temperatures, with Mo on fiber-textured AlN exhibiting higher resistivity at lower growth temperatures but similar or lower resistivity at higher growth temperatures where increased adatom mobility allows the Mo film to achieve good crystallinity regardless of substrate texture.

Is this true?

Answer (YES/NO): NO